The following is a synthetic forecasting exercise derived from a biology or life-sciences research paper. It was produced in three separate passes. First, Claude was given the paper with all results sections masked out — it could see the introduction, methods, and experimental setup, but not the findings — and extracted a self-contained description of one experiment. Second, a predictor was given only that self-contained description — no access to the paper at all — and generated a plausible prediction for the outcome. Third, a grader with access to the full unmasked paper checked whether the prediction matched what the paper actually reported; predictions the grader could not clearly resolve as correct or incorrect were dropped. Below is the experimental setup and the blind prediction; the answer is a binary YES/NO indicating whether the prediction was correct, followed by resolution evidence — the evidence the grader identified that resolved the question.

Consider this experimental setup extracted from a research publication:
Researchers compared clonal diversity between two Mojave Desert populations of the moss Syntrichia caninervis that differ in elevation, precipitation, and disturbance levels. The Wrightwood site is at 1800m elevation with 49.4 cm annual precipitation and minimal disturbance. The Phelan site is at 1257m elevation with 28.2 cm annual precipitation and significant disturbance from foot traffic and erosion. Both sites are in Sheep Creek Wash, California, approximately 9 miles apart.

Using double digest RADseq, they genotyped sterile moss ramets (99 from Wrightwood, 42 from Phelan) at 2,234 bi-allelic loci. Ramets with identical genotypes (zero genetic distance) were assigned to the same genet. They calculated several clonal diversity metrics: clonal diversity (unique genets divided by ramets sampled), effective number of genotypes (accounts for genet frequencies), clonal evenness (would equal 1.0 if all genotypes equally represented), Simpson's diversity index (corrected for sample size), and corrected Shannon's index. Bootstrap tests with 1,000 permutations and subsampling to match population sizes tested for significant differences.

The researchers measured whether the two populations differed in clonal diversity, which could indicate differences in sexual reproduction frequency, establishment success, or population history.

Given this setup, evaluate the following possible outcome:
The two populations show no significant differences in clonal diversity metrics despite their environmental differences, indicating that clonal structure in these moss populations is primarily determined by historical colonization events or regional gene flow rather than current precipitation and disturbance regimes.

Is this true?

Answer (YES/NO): NO